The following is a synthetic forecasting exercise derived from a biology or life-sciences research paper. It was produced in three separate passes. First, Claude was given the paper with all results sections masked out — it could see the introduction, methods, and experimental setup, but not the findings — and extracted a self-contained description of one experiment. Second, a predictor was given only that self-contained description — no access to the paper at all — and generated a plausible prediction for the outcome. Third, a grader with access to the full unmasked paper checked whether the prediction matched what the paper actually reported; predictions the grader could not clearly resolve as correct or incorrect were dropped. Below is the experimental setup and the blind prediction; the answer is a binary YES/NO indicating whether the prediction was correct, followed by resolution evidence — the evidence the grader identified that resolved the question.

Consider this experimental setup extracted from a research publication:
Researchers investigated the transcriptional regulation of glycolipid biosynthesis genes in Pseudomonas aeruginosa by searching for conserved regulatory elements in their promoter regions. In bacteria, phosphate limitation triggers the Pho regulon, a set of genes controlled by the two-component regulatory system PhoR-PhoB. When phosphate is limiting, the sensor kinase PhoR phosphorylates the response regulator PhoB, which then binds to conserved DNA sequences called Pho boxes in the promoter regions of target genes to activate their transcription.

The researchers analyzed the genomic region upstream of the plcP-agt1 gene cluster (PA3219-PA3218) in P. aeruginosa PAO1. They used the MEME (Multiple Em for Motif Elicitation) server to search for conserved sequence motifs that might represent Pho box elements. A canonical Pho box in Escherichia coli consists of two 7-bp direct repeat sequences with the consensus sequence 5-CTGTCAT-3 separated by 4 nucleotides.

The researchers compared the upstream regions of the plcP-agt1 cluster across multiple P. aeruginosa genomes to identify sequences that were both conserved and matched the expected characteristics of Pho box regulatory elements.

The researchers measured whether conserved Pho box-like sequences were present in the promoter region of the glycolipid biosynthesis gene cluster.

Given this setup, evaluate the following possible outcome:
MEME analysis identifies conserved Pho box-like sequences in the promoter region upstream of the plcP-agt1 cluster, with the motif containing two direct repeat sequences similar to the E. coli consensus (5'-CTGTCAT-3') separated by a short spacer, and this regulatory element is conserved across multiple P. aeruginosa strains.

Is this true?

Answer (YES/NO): YES